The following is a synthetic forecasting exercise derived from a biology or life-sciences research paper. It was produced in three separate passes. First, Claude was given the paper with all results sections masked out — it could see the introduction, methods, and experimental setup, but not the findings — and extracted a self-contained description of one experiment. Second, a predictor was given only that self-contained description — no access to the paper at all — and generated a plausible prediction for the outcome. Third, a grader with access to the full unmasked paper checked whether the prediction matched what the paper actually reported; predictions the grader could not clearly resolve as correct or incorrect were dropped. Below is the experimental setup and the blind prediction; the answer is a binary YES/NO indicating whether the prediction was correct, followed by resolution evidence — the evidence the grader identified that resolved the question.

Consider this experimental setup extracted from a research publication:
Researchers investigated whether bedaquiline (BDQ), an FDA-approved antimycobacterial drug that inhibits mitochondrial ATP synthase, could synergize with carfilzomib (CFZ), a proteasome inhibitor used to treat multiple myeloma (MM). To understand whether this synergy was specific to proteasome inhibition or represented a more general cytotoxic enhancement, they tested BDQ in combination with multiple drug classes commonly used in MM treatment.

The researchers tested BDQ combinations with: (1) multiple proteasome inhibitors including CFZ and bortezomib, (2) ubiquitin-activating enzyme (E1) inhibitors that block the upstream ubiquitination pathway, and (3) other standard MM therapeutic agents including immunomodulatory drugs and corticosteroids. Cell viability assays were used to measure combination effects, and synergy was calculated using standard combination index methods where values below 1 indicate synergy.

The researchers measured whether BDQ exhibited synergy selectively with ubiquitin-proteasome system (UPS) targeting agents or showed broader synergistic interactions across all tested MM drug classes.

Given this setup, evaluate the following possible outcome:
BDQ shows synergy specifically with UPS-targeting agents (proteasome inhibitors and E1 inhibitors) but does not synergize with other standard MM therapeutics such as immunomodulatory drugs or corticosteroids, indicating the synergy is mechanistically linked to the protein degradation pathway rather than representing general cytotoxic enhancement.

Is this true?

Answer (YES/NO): YES